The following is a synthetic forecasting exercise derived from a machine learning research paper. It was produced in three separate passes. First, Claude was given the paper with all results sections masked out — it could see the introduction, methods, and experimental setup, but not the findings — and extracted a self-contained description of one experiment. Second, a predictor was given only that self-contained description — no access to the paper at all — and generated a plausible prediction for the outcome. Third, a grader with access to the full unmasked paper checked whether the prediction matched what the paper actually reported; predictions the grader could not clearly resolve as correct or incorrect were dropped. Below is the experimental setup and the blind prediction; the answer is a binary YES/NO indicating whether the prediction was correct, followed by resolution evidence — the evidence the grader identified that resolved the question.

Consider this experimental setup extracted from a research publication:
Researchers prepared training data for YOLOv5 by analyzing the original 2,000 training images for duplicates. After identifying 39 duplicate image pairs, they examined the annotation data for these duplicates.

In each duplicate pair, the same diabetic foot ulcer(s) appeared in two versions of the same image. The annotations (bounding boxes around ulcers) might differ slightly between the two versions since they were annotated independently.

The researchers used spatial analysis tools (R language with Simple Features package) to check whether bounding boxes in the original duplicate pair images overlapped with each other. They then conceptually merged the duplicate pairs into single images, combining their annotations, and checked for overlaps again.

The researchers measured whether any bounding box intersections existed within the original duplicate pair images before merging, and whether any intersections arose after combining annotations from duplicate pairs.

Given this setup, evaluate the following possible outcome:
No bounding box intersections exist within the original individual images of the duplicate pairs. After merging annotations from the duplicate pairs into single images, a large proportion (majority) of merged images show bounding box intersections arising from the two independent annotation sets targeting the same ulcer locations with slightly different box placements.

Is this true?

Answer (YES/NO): NO